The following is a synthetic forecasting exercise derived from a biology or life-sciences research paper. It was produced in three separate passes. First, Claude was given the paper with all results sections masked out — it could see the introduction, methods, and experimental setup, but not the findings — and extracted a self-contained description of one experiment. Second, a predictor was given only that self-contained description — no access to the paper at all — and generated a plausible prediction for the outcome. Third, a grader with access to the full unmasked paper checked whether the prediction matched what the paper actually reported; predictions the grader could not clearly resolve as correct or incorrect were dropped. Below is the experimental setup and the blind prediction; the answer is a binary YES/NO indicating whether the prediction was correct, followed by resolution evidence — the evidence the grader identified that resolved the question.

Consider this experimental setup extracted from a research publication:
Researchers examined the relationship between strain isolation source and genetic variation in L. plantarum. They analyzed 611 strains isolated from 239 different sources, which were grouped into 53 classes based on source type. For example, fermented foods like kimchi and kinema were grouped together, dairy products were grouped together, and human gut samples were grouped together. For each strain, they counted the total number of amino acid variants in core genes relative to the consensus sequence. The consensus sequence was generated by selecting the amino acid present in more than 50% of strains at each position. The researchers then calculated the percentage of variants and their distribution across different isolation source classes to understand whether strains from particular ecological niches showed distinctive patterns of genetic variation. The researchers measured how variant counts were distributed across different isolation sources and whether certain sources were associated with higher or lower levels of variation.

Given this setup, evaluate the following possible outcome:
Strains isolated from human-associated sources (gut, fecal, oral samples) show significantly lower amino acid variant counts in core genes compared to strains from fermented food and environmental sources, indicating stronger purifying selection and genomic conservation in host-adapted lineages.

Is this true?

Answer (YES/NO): NO